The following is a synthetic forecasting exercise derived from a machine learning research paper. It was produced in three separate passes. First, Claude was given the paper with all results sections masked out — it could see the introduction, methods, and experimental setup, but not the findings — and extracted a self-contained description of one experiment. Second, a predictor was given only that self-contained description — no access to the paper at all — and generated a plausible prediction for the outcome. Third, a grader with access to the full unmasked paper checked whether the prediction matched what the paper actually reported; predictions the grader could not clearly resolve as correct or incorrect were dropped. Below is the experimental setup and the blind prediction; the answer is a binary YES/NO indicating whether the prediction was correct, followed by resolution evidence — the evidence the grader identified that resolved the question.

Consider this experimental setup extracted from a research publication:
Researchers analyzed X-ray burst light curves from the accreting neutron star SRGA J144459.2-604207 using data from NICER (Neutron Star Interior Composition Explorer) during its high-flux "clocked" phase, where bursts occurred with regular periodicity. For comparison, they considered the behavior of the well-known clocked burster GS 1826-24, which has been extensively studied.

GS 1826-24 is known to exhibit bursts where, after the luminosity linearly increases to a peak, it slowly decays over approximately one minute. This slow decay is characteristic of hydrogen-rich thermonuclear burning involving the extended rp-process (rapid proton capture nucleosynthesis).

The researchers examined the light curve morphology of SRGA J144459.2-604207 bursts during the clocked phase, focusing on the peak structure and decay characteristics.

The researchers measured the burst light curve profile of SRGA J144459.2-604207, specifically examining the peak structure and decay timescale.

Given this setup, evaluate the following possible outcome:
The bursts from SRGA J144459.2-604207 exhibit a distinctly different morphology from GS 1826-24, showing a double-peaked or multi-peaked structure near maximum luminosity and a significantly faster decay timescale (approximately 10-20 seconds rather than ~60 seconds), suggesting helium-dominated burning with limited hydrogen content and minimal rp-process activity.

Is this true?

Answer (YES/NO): YES